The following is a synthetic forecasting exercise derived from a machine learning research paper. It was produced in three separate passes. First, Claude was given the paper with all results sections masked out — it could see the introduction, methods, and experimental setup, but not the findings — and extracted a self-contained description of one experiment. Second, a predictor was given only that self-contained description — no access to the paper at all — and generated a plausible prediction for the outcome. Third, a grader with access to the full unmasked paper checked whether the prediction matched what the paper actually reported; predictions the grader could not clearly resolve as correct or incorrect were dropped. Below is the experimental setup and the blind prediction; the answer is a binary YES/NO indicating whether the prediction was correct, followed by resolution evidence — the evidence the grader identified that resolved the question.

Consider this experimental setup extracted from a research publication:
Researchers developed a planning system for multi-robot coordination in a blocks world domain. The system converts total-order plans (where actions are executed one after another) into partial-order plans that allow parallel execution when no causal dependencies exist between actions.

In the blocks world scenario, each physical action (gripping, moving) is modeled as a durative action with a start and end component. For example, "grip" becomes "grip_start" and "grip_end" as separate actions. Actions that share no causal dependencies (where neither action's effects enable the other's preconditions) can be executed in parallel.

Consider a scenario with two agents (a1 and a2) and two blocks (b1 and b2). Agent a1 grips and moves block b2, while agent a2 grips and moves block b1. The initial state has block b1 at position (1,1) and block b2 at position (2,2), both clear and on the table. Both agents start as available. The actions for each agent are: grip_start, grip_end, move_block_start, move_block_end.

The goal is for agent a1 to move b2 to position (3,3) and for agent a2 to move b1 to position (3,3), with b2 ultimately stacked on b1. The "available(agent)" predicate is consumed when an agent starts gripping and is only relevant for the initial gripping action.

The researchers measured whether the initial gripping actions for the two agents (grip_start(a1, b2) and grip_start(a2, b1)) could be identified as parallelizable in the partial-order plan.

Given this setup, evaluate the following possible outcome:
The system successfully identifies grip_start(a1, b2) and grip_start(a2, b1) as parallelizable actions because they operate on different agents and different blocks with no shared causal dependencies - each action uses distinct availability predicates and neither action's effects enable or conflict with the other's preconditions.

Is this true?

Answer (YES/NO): YES